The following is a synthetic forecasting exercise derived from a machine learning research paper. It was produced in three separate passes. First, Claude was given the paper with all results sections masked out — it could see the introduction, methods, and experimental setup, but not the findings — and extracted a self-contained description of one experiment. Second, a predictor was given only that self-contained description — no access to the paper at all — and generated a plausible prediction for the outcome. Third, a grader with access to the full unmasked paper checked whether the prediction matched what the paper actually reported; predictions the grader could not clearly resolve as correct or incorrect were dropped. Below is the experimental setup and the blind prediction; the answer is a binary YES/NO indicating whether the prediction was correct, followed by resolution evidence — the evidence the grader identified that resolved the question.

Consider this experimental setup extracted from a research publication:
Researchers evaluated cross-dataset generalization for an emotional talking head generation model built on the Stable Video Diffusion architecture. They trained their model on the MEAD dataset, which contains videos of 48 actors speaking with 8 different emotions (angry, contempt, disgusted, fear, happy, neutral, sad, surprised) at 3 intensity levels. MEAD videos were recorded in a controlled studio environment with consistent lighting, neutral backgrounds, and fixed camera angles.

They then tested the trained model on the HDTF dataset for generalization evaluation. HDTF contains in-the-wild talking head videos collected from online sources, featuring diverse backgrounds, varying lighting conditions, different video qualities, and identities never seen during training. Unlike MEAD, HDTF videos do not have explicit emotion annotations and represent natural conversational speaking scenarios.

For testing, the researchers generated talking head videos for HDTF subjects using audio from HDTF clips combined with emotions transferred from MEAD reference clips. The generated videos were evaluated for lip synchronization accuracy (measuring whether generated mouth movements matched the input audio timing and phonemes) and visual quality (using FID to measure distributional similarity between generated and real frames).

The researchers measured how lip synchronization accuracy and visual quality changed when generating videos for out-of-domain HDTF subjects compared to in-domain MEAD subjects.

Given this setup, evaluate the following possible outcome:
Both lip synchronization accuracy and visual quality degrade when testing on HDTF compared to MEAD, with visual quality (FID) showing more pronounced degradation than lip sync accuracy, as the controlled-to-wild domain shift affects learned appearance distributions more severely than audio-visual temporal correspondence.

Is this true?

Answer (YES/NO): NO